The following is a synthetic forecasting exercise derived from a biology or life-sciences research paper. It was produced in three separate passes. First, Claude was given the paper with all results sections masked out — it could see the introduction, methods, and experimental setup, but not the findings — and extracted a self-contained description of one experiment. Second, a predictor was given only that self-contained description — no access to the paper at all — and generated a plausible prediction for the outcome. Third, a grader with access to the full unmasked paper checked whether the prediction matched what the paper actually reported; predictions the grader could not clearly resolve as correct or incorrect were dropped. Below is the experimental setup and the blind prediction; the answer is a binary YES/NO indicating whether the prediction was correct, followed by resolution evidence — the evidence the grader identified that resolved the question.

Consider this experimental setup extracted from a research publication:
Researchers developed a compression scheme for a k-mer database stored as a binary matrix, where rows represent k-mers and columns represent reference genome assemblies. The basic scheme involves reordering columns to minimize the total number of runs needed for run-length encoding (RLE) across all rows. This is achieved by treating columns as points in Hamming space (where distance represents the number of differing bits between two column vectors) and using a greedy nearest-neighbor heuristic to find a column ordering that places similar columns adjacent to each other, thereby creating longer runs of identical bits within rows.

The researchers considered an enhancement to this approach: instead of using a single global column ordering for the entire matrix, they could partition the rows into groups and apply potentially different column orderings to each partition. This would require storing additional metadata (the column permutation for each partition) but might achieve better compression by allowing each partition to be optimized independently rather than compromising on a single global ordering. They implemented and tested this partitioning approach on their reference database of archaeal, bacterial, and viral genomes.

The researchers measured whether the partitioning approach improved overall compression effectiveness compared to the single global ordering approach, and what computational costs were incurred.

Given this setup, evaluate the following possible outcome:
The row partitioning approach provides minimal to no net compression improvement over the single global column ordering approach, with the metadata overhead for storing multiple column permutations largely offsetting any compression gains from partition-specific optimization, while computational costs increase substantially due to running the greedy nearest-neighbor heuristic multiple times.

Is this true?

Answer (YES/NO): YES